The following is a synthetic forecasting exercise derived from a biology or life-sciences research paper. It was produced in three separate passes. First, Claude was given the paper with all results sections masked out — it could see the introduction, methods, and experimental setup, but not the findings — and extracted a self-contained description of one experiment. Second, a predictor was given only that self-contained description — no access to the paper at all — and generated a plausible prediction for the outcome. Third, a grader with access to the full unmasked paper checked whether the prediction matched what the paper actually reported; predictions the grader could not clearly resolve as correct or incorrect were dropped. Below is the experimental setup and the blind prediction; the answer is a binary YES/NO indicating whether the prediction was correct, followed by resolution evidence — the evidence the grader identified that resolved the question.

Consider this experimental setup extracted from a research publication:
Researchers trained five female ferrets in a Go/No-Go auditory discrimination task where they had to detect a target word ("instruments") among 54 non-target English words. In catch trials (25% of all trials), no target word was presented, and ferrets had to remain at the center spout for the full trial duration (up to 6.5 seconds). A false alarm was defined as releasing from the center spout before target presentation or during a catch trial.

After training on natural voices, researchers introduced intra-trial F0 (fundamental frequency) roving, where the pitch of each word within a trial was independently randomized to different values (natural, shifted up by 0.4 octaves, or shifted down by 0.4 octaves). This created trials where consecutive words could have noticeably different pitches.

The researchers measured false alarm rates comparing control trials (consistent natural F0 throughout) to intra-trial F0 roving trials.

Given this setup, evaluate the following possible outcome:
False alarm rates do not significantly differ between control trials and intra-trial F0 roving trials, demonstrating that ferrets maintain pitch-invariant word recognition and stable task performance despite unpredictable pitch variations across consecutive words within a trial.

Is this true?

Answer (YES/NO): NO